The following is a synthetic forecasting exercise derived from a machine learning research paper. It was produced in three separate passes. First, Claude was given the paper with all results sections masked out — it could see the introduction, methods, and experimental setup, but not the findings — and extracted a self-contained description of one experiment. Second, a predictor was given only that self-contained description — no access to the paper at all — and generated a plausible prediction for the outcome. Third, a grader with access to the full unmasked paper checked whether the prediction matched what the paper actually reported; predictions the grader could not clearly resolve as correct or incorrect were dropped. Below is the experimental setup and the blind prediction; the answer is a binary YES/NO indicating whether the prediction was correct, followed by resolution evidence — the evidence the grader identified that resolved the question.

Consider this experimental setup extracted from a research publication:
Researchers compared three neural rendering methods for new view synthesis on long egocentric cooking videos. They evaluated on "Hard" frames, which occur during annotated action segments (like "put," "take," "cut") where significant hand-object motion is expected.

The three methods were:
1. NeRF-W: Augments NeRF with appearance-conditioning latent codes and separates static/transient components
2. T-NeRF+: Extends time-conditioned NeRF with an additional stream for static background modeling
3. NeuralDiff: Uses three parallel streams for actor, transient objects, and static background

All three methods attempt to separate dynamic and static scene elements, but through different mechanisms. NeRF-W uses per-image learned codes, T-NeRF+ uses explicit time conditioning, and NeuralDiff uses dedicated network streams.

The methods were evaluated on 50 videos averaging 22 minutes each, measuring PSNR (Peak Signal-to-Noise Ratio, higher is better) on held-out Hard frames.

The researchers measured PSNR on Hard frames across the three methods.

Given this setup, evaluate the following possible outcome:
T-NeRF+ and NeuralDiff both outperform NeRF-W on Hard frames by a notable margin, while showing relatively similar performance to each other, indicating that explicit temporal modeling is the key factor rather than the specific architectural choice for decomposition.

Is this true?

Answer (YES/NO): NO